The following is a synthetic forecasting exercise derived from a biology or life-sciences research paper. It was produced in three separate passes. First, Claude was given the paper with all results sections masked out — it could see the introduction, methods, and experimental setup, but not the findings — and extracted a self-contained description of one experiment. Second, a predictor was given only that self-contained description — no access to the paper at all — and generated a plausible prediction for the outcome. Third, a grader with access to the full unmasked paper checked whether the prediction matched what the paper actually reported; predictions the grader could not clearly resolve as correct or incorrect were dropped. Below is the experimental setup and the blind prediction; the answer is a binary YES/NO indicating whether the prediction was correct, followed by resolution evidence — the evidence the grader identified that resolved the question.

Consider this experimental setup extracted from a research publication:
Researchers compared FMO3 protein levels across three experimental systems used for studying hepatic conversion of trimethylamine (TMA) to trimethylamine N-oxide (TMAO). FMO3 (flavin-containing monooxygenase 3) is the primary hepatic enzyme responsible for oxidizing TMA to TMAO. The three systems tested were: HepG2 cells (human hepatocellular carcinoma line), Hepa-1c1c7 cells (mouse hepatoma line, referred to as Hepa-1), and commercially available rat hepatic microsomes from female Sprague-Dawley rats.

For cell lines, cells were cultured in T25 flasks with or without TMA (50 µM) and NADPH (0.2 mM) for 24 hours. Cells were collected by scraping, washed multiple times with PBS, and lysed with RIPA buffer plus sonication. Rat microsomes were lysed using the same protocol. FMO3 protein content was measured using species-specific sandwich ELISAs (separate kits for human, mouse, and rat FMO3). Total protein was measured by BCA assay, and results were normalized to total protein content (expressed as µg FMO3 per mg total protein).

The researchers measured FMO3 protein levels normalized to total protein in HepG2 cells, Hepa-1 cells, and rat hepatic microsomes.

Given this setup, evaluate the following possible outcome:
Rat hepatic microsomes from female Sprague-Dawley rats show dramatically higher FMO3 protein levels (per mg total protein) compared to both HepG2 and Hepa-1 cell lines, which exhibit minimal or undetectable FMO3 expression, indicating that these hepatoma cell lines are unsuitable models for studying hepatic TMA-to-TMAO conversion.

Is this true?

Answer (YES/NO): NO